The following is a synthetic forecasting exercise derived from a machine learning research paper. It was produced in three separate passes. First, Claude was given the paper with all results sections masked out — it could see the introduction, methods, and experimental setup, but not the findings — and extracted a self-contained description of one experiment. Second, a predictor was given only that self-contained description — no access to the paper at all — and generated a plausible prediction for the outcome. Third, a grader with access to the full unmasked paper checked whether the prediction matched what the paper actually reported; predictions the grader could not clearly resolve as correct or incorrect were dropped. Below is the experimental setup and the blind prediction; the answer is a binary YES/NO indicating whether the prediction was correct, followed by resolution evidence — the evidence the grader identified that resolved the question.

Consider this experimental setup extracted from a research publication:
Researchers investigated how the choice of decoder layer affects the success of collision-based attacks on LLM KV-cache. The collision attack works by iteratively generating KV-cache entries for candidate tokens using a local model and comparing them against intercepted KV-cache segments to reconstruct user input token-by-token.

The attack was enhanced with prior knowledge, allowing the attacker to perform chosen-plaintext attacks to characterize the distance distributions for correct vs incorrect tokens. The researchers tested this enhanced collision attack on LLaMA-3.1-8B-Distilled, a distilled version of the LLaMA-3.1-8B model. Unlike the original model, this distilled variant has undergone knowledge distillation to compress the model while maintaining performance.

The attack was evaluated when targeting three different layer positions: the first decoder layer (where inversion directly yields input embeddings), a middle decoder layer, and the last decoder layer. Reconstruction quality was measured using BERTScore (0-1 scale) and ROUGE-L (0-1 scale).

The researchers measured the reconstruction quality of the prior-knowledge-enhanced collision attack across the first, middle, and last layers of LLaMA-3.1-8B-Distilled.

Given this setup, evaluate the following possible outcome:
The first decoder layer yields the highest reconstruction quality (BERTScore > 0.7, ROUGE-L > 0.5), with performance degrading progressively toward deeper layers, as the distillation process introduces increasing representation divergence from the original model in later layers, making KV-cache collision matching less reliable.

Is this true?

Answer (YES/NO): NO